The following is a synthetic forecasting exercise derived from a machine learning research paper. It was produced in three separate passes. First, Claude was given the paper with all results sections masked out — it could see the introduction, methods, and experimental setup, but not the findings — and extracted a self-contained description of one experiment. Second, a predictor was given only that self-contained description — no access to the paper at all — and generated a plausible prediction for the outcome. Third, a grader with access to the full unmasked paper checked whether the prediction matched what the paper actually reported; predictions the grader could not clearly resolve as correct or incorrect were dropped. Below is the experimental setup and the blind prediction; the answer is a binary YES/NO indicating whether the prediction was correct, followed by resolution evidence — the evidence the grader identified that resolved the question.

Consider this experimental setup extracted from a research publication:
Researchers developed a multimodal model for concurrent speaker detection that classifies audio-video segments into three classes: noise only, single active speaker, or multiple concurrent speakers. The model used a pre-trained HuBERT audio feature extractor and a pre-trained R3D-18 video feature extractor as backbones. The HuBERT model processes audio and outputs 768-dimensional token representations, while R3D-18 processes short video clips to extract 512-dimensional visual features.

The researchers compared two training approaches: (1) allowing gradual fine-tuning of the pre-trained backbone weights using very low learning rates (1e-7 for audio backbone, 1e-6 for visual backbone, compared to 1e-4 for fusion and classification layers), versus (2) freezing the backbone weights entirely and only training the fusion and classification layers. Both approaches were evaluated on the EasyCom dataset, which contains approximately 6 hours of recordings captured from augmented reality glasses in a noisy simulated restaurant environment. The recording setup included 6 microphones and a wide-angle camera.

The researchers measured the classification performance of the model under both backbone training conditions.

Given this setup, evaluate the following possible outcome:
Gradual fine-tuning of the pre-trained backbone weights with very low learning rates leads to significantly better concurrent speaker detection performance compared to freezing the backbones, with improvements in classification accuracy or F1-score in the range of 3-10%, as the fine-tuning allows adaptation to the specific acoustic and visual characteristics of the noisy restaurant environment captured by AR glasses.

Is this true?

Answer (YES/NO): YES